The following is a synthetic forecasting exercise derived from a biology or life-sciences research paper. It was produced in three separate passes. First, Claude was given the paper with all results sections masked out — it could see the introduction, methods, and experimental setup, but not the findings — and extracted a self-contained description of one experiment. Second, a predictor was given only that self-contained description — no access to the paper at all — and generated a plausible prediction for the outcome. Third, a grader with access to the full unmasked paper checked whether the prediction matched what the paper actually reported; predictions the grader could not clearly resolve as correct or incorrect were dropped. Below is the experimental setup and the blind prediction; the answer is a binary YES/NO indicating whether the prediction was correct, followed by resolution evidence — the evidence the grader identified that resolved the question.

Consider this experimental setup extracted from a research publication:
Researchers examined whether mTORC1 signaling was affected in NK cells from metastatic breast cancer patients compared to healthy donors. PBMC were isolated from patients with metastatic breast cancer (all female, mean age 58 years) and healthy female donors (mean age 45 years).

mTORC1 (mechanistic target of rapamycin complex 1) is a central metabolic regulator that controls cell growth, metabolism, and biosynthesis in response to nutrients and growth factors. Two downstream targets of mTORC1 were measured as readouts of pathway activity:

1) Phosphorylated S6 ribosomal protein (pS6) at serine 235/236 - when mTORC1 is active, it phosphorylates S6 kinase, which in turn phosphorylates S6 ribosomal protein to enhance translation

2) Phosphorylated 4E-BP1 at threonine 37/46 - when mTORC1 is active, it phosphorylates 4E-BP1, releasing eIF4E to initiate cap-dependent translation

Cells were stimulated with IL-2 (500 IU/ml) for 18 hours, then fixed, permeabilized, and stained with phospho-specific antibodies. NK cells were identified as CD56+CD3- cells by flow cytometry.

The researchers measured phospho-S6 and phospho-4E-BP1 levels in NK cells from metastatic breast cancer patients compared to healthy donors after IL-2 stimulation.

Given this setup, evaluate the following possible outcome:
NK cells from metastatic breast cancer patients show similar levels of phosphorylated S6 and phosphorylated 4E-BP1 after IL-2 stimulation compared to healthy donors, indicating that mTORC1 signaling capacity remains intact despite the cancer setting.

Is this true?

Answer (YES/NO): NO